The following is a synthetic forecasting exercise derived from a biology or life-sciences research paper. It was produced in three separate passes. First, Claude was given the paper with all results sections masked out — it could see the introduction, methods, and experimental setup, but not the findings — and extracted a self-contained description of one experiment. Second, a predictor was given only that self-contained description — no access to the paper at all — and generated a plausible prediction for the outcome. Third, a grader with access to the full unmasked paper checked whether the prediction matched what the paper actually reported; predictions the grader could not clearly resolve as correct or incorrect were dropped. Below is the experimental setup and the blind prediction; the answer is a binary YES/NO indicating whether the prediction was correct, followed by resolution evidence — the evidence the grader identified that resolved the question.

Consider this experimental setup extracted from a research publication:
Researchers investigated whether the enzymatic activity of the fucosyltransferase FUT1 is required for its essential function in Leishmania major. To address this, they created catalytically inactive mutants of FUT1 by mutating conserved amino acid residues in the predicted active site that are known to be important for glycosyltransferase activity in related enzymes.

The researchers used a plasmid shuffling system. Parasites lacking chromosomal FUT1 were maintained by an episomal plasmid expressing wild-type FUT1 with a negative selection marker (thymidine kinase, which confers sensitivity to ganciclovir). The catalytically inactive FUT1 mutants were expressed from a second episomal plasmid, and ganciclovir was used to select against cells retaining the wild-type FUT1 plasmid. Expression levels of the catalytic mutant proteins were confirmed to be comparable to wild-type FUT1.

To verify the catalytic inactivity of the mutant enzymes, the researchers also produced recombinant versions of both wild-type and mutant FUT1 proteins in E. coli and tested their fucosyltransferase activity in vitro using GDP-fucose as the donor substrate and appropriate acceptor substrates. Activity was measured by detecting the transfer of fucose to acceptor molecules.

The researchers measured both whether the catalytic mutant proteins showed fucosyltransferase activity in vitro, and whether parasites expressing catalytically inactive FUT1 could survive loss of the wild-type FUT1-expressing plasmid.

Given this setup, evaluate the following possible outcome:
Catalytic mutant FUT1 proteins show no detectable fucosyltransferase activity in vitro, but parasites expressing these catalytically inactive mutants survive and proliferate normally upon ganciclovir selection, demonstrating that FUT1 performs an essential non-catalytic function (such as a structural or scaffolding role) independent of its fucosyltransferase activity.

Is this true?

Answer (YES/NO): NO